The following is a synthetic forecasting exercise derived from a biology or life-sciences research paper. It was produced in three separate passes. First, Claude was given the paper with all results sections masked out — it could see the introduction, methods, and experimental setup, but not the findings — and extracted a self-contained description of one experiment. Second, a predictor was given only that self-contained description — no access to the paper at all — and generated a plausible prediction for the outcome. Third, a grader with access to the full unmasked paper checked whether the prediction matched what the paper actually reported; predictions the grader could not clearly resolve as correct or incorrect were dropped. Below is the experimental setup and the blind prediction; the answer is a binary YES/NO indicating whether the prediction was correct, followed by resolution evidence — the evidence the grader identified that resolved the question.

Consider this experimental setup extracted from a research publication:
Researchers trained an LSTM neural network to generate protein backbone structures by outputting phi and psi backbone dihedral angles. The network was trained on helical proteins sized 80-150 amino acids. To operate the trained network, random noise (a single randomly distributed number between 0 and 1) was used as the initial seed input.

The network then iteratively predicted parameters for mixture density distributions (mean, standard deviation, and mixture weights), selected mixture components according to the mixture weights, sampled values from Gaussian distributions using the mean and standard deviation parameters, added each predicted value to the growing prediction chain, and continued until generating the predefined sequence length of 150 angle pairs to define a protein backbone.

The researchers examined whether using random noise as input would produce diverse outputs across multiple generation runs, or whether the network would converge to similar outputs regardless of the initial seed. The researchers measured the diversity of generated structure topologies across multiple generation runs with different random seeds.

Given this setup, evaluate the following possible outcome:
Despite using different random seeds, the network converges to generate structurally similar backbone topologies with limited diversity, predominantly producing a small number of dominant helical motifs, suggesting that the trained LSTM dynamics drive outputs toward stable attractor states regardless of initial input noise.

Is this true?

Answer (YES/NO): NO